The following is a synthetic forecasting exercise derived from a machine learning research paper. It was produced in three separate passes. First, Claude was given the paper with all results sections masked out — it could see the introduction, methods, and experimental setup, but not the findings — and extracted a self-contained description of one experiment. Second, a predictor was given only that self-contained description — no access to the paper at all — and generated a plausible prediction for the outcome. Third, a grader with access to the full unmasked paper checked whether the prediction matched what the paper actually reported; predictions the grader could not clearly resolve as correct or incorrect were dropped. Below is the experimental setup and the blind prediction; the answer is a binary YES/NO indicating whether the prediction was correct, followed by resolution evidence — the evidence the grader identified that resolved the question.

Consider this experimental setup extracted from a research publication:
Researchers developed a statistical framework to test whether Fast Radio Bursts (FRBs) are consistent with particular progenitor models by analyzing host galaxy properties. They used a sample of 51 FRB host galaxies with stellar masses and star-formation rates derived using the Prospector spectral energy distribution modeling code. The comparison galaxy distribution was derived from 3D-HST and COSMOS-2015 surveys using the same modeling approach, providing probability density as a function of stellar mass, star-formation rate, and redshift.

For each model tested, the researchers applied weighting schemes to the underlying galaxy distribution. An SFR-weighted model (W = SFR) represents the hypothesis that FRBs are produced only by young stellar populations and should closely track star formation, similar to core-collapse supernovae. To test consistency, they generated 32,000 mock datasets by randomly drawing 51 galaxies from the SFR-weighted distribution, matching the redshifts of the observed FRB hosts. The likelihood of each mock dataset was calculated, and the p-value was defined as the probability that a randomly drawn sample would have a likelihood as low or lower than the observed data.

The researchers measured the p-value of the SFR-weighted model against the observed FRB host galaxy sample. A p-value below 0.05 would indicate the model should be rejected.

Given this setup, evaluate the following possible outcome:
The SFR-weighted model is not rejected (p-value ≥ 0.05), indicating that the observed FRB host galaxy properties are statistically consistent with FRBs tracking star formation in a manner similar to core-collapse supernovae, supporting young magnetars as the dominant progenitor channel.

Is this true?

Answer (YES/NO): NO